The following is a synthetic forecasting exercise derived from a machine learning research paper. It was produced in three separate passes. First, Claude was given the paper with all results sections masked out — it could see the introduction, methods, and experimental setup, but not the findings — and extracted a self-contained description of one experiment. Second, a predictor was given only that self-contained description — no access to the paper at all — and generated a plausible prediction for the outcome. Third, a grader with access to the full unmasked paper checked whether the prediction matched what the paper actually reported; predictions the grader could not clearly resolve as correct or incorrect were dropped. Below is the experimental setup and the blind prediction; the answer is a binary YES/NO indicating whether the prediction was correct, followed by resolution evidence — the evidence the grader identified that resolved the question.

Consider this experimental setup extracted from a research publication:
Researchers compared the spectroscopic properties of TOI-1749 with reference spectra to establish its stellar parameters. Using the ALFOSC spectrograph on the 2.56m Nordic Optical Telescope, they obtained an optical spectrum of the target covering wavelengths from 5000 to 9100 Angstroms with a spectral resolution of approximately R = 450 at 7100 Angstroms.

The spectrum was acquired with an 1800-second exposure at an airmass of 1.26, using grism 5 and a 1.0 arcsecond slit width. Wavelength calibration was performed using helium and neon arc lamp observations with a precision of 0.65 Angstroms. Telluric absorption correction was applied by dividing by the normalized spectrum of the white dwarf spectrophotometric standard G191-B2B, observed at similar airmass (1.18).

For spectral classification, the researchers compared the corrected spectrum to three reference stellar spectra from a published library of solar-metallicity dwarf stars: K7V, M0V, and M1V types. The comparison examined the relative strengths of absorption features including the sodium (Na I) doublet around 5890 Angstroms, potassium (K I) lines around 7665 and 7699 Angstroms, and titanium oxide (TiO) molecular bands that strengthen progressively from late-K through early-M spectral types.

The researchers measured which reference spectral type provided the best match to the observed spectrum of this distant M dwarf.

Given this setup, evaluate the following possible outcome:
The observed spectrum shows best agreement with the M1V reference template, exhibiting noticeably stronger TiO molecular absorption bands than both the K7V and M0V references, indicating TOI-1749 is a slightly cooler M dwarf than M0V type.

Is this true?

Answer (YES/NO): NO